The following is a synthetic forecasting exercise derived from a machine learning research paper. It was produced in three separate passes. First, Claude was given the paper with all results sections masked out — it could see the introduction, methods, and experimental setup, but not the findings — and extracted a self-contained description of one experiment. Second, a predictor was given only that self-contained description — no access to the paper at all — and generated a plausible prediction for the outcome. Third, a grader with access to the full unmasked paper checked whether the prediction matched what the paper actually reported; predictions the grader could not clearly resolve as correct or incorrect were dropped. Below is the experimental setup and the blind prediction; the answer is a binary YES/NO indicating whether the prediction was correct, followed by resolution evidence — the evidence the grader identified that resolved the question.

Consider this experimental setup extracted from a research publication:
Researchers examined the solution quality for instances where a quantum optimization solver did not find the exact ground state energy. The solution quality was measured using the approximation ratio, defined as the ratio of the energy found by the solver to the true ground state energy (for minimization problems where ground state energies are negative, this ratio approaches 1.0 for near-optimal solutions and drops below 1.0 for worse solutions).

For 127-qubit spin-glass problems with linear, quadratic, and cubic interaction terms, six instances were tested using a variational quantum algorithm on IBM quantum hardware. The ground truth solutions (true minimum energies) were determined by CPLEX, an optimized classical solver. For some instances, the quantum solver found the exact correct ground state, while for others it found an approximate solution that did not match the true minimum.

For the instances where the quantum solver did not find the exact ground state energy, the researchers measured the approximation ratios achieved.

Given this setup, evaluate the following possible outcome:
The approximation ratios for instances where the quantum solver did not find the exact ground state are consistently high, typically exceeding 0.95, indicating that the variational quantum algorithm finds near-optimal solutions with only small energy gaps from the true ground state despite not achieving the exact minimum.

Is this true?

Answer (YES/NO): YES